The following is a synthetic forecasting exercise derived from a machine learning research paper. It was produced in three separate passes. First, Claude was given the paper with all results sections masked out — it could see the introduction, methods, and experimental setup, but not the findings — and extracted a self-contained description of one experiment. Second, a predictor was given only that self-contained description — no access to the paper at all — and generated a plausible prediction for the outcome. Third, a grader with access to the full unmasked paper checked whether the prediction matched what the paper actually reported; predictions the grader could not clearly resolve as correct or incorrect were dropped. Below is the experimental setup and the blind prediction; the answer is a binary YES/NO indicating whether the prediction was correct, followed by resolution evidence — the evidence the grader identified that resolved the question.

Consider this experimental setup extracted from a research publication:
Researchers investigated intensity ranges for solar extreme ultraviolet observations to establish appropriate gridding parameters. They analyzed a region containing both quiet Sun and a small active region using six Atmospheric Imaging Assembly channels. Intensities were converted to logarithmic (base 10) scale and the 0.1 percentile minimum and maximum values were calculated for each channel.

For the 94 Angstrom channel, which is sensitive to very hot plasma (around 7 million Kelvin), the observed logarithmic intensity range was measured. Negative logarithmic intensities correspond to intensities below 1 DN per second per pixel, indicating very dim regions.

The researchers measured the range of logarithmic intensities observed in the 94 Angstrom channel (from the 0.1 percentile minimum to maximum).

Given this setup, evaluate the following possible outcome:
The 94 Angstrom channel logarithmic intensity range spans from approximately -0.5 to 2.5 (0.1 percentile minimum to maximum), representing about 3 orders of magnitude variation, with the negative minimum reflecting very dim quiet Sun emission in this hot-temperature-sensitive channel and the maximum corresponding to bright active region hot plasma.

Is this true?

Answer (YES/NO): NO